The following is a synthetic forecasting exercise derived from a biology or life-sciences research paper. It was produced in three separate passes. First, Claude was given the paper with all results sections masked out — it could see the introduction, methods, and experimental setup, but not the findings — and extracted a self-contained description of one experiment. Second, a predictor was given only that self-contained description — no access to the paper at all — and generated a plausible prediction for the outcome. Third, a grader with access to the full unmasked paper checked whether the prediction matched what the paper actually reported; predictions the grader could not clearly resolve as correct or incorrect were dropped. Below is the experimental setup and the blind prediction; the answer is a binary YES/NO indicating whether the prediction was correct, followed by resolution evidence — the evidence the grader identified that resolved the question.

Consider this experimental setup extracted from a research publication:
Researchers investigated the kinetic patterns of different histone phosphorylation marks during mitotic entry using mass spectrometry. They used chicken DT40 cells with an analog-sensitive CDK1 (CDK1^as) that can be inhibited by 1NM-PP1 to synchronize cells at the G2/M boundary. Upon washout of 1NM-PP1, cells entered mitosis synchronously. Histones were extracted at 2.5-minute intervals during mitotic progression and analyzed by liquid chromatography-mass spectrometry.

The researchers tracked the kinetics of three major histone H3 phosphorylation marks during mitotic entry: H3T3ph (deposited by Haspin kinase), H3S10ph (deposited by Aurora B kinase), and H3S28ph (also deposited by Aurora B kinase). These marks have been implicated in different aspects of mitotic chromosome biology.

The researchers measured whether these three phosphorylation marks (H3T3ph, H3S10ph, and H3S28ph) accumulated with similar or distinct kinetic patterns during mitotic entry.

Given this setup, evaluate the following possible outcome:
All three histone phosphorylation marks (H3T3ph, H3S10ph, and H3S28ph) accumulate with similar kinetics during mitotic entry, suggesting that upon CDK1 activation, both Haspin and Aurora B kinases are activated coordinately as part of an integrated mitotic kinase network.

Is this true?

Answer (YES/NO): NO